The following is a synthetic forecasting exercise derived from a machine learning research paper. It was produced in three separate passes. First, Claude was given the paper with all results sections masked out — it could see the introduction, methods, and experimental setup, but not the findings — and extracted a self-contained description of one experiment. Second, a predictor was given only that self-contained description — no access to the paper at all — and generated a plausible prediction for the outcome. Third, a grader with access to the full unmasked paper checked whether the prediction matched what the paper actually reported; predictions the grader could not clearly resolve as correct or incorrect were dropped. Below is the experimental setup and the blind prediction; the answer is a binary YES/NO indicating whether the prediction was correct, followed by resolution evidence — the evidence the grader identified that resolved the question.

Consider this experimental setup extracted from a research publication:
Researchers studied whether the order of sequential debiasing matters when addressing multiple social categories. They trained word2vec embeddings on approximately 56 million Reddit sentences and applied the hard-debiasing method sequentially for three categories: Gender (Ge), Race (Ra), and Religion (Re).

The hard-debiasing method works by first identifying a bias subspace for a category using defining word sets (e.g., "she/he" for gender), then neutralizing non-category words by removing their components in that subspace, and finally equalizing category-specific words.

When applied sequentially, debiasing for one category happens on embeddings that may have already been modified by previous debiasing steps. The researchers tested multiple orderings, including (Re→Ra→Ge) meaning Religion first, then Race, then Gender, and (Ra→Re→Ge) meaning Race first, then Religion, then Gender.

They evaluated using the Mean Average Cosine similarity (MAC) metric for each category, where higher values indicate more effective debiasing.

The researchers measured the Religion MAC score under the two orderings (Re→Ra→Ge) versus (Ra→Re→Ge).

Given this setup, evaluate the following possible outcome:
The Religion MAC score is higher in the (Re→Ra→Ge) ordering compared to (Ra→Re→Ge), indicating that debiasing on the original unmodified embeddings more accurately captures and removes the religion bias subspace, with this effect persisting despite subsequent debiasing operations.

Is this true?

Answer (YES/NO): YES